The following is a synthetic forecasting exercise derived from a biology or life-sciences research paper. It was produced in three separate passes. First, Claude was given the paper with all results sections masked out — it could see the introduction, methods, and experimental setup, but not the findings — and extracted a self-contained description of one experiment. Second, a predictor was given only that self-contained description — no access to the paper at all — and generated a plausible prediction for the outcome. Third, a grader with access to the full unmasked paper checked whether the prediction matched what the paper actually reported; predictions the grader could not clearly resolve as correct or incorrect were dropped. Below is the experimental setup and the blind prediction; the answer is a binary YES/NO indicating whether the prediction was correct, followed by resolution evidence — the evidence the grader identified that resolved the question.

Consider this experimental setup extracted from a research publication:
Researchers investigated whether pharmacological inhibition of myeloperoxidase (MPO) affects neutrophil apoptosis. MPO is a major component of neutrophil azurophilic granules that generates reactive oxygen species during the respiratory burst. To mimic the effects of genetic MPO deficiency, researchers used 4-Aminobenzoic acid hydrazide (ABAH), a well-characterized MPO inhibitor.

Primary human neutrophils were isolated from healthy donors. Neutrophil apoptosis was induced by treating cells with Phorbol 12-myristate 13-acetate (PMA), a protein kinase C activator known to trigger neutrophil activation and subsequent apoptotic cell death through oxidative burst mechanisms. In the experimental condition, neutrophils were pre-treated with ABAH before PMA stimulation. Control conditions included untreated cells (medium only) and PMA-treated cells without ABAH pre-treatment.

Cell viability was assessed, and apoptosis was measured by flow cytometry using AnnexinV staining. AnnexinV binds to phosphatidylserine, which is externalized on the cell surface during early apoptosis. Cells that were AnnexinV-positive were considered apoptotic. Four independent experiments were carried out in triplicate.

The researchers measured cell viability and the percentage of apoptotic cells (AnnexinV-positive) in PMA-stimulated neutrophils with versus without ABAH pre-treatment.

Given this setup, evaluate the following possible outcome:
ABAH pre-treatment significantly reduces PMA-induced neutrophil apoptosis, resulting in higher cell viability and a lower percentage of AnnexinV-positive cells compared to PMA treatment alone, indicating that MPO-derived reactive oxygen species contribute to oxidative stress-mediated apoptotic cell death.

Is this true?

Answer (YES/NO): YES